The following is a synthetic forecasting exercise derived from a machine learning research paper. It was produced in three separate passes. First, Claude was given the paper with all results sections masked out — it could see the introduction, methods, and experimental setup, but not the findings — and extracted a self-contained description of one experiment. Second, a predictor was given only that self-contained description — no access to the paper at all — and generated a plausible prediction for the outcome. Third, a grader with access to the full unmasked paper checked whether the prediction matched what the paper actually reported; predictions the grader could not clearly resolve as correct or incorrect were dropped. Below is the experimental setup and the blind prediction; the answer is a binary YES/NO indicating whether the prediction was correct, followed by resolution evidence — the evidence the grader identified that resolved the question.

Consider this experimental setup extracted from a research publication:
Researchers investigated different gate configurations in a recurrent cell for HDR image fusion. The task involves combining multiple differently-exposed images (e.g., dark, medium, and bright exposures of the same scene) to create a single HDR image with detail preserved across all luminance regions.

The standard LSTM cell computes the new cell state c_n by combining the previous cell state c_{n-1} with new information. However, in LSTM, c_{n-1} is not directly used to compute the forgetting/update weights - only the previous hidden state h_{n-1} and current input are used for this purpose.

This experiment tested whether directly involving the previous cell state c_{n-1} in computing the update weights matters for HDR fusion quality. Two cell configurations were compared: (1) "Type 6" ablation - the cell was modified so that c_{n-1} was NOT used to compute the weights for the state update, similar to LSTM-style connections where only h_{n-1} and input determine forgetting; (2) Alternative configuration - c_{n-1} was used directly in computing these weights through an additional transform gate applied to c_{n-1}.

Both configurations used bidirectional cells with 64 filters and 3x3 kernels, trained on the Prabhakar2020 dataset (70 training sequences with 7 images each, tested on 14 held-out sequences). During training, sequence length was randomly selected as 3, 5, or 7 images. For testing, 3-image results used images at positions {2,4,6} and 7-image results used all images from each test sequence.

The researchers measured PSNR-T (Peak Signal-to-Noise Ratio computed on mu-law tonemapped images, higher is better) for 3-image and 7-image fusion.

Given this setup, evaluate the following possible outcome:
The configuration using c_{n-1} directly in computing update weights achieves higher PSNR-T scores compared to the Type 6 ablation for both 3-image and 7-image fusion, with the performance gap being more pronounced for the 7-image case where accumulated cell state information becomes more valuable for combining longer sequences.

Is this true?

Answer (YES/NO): YES